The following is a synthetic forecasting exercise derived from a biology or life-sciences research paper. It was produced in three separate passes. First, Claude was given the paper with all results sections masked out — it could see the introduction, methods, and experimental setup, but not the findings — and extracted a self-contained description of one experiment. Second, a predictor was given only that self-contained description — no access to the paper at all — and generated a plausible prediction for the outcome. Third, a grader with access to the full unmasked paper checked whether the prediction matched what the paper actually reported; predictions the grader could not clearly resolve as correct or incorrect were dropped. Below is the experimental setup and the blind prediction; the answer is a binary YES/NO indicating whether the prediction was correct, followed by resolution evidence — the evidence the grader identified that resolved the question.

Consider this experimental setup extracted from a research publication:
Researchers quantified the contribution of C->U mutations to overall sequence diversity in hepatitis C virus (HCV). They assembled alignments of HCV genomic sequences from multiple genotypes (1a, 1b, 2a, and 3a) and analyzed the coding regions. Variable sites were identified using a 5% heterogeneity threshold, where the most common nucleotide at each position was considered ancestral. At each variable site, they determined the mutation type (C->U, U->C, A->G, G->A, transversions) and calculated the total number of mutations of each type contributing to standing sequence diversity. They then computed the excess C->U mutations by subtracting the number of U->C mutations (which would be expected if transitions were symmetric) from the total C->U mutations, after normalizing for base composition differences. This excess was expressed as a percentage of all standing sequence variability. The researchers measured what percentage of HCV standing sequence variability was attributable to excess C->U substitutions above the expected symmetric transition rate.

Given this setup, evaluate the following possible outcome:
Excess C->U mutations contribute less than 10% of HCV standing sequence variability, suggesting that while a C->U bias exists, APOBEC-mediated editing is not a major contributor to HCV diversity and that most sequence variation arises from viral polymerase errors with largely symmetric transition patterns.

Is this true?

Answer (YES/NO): NO